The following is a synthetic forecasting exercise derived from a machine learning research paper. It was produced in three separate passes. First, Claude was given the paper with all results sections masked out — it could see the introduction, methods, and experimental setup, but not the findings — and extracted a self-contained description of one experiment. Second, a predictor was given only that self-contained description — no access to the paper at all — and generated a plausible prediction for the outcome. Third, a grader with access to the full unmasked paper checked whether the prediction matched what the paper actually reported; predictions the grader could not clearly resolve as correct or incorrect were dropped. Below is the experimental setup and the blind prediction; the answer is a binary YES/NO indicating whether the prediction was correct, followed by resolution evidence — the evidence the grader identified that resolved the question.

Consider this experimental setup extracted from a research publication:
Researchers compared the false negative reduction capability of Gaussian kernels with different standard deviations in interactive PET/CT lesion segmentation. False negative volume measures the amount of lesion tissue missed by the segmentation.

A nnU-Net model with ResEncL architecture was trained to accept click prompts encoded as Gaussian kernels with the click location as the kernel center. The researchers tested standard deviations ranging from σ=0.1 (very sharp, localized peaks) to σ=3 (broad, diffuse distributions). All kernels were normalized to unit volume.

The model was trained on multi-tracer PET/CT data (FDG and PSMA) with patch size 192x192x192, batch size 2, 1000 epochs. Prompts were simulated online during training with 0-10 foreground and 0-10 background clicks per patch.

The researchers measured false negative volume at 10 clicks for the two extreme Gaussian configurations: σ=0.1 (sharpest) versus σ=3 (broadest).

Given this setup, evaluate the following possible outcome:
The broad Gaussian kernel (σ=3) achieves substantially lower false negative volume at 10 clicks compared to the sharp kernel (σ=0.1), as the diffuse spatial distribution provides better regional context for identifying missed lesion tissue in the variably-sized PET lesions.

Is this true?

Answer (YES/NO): NO